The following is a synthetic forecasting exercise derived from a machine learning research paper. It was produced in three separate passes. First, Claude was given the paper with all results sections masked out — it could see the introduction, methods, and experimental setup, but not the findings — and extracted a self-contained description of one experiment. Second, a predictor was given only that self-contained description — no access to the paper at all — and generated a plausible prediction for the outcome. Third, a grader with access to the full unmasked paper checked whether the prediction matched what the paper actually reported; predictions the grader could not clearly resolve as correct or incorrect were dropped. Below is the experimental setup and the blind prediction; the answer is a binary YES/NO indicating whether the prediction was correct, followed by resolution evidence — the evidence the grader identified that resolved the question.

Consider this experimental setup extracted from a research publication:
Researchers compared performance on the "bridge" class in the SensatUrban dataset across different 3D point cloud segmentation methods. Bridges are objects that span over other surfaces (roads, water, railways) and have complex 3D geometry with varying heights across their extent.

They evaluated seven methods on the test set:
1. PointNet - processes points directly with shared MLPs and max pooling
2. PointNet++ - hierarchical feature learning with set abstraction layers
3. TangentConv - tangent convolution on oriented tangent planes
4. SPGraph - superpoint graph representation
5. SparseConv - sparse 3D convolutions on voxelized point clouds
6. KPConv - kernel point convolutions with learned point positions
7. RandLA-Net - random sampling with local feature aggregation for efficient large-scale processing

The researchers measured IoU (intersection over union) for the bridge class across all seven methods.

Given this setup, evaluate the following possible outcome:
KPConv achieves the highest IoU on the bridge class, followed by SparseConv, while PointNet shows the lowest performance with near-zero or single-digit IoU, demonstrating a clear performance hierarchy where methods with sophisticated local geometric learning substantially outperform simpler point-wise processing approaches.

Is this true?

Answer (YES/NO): NO